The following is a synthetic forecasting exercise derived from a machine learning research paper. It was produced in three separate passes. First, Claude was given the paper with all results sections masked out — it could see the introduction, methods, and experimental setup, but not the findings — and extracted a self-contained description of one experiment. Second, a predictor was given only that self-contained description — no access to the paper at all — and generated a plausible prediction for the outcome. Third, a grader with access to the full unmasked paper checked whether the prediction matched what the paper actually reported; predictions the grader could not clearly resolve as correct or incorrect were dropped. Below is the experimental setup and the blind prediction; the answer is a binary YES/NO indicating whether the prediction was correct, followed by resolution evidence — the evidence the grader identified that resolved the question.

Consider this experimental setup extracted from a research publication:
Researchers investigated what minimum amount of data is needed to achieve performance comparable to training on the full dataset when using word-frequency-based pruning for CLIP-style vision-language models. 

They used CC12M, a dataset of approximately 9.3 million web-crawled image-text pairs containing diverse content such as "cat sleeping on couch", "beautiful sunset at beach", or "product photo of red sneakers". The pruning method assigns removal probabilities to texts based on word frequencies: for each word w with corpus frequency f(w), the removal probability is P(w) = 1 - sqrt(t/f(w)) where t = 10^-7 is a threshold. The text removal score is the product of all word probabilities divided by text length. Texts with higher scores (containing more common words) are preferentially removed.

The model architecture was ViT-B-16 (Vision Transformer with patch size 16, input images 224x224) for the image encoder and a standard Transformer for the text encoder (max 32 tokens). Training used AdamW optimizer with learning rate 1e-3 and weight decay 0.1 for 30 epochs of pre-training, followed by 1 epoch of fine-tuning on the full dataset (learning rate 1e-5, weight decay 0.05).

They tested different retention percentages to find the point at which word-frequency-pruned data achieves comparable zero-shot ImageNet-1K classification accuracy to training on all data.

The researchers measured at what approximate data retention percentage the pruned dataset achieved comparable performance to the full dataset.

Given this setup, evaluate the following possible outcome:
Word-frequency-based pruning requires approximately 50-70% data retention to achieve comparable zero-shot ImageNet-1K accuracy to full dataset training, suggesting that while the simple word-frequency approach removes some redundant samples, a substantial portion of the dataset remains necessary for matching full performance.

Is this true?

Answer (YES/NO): NO